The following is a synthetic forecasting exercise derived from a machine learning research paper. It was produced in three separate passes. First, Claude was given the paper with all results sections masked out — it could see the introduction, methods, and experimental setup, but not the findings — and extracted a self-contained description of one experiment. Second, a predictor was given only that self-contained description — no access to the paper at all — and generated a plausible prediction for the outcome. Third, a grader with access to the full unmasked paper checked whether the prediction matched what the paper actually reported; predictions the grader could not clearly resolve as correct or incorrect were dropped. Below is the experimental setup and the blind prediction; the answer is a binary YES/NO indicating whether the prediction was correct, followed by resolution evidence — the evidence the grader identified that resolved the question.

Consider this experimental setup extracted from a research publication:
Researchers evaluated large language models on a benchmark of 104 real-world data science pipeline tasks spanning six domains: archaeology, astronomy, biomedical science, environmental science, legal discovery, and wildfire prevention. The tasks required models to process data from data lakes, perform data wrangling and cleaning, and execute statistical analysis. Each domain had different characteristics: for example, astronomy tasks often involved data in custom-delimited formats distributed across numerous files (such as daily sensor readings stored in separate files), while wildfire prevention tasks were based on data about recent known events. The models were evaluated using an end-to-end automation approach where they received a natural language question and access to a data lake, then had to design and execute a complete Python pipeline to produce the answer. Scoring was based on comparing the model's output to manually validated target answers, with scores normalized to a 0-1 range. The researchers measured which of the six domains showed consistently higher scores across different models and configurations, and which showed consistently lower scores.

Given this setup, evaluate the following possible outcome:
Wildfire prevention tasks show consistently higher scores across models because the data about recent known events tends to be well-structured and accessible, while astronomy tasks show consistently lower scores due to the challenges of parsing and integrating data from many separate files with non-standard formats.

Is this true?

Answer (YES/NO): NO